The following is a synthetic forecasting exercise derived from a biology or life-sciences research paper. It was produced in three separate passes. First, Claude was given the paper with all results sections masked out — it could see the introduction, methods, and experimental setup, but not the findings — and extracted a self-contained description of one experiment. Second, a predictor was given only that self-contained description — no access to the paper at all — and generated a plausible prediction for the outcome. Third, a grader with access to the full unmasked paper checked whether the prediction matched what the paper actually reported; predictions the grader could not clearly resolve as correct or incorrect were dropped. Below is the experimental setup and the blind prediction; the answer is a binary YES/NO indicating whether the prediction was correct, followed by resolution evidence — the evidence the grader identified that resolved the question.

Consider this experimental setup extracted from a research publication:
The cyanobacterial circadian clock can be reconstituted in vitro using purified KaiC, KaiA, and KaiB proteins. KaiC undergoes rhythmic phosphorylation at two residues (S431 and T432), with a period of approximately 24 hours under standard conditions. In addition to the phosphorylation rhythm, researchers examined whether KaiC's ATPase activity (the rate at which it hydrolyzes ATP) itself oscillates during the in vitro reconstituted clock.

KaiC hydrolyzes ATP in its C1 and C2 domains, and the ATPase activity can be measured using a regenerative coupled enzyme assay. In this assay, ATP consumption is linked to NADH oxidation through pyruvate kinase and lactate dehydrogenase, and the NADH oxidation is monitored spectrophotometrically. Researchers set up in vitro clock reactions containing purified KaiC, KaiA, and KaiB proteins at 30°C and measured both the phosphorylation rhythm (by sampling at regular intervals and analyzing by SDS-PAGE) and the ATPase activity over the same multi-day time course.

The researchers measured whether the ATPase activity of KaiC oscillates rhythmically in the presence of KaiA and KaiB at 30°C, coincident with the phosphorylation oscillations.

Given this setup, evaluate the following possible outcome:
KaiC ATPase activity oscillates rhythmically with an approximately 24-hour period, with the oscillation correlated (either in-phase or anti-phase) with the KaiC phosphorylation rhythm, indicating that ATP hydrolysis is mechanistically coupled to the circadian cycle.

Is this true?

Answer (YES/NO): NO